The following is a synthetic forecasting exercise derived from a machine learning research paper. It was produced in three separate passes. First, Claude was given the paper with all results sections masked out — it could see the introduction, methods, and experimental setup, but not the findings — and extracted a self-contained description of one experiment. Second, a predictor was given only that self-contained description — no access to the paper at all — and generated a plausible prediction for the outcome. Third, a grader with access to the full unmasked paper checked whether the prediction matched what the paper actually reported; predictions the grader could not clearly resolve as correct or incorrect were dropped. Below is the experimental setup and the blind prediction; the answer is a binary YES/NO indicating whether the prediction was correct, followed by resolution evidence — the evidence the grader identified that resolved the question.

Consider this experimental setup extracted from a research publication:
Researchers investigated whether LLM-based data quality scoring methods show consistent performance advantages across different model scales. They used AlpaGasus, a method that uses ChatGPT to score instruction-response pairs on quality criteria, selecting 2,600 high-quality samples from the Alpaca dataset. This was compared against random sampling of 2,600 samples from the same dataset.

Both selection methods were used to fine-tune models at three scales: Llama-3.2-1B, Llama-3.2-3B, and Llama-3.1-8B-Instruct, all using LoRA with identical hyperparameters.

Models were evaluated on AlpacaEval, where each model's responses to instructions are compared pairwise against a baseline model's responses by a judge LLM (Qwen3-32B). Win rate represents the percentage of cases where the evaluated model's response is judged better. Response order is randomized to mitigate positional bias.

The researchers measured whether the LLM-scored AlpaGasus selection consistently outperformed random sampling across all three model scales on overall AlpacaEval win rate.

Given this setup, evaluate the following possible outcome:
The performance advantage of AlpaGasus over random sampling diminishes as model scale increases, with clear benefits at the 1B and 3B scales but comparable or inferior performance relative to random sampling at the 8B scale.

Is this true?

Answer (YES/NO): NO